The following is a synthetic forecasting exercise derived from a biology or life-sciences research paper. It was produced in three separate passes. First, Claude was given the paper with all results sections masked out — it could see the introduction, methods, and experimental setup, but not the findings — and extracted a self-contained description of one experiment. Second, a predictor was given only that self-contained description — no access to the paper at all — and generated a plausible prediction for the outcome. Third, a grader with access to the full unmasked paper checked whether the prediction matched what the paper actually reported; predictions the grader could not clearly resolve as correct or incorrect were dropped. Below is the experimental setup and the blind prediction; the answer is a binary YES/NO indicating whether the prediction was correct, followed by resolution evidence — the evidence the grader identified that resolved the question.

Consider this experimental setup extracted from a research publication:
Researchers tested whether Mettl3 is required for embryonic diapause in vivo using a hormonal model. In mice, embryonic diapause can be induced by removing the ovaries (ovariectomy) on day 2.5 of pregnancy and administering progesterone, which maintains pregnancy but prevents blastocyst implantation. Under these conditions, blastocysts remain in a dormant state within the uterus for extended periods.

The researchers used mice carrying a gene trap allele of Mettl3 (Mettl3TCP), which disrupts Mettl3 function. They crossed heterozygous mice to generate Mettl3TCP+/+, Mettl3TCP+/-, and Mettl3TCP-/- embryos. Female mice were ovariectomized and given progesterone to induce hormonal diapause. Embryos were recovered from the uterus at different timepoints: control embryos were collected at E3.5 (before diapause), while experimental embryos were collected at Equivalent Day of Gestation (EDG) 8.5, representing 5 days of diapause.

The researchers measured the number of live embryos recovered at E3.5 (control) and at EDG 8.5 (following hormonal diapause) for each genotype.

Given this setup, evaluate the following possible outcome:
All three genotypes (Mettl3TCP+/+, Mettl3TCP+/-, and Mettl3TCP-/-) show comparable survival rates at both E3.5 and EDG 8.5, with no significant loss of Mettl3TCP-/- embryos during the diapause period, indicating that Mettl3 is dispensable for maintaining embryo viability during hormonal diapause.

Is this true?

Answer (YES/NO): NO